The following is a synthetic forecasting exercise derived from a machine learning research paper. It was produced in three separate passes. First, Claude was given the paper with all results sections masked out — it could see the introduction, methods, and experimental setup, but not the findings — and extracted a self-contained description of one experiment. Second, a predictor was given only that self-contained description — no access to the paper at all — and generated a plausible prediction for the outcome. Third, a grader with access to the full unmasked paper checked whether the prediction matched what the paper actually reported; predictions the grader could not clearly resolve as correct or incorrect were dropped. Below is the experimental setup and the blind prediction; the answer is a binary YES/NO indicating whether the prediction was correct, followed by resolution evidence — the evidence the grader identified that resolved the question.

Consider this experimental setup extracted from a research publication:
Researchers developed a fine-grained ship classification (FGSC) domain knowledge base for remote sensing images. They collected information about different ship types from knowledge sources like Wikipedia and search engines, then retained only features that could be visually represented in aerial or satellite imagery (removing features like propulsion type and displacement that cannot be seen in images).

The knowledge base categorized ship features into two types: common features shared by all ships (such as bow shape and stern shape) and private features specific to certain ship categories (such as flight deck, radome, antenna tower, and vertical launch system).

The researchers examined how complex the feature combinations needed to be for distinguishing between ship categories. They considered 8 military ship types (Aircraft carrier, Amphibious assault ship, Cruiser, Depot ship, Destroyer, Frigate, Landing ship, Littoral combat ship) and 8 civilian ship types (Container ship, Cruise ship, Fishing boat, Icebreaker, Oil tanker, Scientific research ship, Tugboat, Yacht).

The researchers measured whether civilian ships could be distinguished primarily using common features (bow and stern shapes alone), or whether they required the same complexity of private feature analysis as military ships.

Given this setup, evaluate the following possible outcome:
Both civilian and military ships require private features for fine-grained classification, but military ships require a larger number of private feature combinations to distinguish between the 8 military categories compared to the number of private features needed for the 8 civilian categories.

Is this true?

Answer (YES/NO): NO